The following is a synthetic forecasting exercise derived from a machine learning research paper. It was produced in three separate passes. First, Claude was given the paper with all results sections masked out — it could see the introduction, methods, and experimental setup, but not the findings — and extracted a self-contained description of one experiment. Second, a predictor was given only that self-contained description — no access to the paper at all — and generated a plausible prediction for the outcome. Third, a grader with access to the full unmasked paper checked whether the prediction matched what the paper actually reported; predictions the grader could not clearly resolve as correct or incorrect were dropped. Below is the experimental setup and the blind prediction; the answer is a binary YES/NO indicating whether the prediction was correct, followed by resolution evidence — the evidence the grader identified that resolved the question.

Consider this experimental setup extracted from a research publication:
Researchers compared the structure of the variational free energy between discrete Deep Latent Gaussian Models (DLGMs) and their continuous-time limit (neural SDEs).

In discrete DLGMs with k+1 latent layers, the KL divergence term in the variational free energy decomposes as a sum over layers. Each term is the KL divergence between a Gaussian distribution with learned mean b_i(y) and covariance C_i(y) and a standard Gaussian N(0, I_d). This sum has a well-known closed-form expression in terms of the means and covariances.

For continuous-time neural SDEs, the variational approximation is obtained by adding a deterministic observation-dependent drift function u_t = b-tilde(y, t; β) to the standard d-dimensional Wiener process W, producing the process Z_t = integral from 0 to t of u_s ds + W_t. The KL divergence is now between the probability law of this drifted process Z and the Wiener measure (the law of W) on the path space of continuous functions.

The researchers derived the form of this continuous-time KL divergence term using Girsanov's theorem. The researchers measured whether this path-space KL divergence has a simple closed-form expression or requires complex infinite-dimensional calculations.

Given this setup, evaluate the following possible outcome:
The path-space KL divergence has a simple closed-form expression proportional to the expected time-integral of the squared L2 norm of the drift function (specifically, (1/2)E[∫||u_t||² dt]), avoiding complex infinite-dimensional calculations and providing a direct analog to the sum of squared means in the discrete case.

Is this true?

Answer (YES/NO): YES